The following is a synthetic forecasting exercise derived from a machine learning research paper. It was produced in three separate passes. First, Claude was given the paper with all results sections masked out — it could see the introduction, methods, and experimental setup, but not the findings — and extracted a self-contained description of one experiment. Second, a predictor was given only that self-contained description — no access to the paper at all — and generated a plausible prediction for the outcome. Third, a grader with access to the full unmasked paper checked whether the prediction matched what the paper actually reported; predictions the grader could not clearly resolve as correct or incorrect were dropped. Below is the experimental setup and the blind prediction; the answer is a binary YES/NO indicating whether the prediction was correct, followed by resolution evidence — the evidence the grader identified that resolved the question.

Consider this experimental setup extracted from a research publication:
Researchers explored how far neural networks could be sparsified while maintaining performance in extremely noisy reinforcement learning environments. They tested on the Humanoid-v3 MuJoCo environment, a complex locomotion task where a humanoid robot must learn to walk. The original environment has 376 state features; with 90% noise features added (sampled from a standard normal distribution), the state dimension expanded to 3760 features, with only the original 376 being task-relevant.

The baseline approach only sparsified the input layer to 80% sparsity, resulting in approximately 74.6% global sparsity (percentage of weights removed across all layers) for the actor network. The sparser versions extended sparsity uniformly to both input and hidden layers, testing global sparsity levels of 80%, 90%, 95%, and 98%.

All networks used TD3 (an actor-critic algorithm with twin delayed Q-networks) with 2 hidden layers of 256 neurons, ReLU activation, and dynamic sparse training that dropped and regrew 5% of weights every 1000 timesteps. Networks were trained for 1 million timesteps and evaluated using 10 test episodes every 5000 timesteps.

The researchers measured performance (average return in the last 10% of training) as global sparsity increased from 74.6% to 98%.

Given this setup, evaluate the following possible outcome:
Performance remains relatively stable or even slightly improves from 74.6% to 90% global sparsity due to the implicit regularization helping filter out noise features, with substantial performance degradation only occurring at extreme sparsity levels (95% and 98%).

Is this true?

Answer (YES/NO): NO